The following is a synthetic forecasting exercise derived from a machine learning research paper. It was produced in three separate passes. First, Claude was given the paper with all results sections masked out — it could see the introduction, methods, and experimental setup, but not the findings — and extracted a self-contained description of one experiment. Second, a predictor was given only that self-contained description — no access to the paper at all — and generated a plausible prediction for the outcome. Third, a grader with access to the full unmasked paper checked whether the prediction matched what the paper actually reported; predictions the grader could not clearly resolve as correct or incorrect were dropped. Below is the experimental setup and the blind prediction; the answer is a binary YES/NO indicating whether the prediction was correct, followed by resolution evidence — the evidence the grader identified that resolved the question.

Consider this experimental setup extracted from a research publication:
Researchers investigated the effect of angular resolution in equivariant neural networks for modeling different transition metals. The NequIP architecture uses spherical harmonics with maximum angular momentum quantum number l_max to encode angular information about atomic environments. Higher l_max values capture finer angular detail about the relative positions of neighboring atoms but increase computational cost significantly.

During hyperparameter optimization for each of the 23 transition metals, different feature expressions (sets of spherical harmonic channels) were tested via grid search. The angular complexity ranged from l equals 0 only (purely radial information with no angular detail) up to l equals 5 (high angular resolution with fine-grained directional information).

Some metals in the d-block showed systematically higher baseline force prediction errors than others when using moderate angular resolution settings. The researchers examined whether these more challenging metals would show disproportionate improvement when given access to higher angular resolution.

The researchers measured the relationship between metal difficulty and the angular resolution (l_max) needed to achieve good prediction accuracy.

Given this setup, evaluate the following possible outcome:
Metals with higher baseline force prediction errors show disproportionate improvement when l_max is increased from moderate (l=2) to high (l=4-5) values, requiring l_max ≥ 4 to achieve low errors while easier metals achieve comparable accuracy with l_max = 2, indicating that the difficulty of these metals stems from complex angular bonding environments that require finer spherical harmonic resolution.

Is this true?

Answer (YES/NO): NO